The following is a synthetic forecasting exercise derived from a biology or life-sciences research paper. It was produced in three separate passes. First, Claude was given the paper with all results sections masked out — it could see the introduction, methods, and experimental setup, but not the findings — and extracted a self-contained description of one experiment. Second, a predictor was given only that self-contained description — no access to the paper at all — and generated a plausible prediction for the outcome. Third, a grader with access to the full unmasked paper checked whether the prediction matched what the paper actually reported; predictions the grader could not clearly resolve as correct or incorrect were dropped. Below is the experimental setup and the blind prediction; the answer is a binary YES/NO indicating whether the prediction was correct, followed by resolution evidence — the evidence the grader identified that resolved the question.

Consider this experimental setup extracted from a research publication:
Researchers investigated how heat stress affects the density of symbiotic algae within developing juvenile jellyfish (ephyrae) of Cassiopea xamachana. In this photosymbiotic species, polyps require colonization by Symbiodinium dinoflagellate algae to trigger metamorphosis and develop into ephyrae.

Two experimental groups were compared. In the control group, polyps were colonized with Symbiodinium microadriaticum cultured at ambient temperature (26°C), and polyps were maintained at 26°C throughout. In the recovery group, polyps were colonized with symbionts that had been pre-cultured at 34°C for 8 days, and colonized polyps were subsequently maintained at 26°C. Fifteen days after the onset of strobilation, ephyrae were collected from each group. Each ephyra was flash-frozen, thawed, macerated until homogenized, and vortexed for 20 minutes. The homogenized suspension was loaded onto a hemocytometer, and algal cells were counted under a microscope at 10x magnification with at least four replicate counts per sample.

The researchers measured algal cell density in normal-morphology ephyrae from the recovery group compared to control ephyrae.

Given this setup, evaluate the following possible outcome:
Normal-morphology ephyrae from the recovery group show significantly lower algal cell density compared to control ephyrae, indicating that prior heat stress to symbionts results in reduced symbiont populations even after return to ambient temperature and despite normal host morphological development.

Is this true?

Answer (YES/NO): YES